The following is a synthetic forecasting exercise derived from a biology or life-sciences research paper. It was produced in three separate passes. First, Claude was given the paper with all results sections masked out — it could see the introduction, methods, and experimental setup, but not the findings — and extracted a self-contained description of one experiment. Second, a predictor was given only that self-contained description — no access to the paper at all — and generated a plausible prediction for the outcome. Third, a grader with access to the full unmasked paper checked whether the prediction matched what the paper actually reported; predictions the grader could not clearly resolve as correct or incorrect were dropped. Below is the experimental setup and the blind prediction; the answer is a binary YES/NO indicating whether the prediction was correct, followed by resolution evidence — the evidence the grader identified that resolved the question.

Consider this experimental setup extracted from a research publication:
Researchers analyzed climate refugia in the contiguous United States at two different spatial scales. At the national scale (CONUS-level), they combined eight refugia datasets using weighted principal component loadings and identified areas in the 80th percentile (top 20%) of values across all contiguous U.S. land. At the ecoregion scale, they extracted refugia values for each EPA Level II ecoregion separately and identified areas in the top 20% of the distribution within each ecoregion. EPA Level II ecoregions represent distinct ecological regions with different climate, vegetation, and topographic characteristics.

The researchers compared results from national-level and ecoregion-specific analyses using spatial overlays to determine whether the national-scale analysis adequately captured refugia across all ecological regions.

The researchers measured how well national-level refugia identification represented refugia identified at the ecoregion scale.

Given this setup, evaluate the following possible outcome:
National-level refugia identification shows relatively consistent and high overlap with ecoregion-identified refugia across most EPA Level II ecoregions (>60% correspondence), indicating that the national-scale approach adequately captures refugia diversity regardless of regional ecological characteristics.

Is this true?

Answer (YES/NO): NO